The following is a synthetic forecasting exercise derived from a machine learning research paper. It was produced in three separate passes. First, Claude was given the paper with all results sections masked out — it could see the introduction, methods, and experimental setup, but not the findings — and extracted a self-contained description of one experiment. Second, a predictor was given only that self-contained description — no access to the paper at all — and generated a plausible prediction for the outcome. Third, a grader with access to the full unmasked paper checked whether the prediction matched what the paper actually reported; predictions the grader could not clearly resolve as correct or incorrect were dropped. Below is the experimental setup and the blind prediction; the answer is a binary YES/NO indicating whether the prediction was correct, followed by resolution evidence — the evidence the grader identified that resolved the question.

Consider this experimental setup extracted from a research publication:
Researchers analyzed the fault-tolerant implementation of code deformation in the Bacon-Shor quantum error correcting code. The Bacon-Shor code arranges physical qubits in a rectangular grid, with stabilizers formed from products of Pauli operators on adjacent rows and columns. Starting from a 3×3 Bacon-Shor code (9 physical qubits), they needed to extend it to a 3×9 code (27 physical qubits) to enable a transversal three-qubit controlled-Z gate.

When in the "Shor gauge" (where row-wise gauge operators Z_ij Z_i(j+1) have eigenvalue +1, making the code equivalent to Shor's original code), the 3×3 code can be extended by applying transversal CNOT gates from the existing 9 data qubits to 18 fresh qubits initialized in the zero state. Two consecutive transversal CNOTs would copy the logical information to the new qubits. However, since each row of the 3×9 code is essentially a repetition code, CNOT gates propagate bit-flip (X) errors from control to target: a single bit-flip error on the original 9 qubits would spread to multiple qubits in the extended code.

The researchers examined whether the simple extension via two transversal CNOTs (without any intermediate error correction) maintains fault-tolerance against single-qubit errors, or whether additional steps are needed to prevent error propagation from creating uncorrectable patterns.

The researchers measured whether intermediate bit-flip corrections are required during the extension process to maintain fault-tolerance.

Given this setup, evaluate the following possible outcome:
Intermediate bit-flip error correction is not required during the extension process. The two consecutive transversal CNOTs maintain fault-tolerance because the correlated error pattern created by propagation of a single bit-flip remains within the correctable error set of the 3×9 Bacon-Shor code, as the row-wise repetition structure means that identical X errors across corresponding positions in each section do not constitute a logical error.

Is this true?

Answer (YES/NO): NO